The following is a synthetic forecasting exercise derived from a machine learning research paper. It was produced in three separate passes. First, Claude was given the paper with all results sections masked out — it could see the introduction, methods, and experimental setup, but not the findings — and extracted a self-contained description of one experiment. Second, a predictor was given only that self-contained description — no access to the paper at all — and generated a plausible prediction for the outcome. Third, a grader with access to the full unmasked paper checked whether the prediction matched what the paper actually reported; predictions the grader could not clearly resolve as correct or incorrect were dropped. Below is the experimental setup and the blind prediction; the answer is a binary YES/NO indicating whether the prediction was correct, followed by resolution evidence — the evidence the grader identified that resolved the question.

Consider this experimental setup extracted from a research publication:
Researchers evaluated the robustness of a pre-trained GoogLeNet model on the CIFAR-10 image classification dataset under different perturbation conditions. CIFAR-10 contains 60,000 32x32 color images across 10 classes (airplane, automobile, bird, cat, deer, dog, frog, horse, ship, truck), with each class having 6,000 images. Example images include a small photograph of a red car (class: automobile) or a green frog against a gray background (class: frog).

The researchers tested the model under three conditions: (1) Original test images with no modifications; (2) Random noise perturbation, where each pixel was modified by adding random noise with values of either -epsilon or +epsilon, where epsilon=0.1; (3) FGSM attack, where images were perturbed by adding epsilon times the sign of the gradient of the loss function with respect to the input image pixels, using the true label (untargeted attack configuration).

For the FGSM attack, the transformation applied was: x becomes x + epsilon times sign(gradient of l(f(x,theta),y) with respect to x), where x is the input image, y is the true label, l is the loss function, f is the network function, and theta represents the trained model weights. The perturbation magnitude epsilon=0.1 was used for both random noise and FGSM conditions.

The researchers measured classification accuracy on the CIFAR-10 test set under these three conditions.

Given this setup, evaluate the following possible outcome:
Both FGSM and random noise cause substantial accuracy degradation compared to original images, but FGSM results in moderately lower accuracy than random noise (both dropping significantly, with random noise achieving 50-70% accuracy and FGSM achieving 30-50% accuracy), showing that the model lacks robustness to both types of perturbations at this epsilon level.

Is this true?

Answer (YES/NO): NO